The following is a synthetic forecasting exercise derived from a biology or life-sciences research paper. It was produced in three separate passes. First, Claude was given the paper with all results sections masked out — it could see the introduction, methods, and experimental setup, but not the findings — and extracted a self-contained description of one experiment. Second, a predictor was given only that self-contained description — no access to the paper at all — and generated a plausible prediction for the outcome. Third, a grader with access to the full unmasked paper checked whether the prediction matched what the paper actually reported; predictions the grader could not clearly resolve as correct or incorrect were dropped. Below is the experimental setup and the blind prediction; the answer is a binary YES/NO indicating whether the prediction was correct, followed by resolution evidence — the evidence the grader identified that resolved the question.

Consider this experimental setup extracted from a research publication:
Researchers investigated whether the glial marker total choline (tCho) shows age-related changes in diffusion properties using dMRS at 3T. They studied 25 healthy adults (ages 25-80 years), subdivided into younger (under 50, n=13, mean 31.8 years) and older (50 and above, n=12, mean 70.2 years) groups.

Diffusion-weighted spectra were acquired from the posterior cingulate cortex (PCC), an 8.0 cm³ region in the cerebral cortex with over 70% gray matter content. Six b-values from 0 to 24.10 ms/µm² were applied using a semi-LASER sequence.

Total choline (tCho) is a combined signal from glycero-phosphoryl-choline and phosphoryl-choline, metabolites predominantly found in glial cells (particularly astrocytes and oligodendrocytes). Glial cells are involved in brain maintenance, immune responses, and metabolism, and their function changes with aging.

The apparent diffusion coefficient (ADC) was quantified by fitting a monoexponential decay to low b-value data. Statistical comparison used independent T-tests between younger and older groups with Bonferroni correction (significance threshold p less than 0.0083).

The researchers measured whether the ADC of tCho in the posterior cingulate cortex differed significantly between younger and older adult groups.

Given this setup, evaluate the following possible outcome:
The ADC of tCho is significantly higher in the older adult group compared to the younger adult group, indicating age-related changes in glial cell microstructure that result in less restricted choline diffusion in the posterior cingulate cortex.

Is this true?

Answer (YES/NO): NO